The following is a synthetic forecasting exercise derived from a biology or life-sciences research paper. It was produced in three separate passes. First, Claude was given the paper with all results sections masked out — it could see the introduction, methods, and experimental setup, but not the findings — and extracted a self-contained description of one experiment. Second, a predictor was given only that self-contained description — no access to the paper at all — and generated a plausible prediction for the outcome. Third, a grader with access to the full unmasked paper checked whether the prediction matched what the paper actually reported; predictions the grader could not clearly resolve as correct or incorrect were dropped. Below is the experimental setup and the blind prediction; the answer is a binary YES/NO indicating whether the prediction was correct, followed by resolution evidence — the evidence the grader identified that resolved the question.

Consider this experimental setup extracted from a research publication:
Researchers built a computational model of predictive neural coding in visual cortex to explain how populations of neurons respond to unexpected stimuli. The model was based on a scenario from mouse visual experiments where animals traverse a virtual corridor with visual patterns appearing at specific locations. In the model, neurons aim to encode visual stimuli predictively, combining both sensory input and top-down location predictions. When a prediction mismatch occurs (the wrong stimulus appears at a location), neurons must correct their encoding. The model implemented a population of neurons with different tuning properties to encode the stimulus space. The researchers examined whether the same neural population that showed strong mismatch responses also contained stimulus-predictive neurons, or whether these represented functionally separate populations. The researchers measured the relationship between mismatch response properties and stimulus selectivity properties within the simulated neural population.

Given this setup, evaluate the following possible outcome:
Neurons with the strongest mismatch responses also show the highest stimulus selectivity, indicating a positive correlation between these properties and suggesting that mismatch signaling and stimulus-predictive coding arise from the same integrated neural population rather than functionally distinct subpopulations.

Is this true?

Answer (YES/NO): NO